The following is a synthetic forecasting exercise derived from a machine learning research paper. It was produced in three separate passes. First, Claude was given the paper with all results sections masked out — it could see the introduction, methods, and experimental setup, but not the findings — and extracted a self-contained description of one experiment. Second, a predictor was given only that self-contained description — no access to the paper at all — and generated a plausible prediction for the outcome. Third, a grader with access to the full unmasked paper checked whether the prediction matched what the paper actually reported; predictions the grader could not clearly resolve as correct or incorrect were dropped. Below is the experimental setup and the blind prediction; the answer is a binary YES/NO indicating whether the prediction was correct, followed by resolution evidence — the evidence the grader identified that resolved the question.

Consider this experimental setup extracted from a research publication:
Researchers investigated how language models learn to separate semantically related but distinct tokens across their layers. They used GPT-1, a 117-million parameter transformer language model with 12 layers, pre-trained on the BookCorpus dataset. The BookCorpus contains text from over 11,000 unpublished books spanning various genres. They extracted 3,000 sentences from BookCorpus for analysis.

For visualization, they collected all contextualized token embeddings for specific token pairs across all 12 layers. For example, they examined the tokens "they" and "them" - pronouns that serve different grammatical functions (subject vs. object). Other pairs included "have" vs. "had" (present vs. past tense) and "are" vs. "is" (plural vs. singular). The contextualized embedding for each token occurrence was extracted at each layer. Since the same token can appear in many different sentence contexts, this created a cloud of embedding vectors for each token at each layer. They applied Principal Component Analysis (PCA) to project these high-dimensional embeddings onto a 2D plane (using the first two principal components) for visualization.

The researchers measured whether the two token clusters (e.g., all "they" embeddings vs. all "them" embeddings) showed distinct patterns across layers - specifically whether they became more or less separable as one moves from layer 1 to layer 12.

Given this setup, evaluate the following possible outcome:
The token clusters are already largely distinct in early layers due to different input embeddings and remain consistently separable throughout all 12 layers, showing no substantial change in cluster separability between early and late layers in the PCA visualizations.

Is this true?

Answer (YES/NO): NO